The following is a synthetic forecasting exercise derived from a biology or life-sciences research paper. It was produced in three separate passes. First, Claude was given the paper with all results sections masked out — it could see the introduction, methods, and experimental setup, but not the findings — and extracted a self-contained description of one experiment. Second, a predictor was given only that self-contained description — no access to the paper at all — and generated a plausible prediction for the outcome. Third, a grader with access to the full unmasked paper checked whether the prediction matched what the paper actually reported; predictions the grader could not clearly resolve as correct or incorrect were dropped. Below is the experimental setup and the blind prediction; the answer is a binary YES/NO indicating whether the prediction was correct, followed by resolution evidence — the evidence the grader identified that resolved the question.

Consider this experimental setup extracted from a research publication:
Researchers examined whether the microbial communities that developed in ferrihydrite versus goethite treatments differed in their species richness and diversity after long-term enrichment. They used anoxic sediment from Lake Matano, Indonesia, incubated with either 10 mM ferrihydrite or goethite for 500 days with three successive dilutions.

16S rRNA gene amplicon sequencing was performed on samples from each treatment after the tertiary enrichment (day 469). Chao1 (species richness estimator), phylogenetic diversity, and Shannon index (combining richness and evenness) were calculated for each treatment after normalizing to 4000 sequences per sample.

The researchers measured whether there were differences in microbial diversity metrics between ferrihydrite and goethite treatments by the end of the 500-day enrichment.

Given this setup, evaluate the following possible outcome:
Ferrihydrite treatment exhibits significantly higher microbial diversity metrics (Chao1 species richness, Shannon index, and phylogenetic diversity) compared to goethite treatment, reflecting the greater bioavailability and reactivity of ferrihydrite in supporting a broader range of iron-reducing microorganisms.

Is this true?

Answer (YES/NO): NO